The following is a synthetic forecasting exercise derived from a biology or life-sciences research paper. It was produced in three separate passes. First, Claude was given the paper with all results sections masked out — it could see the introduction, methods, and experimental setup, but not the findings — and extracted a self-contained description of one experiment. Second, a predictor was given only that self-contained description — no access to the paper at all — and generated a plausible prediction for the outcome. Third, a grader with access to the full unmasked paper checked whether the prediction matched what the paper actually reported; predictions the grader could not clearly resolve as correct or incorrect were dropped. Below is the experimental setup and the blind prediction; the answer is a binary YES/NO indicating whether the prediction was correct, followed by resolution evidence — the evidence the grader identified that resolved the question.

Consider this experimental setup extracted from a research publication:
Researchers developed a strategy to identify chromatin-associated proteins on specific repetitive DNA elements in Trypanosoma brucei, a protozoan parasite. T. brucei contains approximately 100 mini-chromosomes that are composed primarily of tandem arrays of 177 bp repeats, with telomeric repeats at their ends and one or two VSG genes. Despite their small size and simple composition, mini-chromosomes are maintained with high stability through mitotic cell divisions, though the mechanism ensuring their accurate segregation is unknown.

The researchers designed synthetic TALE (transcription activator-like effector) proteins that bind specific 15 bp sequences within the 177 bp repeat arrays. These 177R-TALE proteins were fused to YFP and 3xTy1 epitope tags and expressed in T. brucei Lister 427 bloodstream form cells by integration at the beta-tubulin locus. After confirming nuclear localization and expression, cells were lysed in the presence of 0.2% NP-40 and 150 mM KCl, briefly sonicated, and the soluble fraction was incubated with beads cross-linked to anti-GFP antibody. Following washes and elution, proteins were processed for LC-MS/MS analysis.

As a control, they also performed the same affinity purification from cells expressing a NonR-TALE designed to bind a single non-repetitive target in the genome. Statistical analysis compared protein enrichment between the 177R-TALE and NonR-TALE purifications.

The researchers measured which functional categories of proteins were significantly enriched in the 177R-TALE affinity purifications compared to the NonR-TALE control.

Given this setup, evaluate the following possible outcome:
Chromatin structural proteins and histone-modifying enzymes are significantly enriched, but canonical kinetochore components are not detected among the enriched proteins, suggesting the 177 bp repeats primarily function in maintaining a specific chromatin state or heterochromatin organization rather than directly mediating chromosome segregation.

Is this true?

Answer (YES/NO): NO